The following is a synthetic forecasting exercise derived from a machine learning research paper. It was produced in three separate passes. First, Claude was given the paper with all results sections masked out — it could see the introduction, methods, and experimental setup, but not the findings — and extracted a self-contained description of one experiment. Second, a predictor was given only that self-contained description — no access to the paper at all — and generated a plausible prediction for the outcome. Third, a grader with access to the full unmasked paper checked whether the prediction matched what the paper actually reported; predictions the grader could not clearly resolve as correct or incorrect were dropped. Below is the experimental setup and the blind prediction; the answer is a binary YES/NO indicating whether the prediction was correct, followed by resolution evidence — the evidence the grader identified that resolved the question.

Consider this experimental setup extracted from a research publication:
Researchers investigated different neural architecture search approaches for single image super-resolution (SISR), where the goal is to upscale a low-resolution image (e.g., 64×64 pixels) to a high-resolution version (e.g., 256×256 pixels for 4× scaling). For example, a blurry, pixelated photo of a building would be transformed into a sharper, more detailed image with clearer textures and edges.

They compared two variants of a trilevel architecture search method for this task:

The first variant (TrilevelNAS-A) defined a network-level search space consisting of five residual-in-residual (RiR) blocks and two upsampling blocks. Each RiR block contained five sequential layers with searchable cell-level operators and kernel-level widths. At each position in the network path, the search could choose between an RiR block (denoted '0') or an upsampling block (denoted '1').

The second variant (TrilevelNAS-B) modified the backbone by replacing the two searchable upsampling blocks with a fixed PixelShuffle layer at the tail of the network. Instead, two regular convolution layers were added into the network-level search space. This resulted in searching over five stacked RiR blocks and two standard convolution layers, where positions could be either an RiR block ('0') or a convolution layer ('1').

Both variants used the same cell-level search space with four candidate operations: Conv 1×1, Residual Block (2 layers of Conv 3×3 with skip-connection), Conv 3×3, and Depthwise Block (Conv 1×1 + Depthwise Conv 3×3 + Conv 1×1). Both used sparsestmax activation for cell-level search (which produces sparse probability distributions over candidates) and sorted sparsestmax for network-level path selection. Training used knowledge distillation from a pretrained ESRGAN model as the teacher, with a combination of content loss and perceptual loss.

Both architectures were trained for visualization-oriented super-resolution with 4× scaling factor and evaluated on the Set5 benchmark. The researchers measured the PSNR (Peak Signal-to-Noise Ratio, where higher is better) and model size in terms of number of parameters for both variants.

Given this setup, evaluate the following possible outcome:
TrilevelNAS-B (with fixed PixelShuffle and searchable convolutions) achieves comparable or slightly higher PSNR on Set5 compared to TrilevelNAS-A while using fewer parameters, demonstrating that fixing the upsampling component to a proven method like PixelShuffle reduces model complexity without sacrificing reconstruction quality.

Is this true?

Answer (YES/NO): NO